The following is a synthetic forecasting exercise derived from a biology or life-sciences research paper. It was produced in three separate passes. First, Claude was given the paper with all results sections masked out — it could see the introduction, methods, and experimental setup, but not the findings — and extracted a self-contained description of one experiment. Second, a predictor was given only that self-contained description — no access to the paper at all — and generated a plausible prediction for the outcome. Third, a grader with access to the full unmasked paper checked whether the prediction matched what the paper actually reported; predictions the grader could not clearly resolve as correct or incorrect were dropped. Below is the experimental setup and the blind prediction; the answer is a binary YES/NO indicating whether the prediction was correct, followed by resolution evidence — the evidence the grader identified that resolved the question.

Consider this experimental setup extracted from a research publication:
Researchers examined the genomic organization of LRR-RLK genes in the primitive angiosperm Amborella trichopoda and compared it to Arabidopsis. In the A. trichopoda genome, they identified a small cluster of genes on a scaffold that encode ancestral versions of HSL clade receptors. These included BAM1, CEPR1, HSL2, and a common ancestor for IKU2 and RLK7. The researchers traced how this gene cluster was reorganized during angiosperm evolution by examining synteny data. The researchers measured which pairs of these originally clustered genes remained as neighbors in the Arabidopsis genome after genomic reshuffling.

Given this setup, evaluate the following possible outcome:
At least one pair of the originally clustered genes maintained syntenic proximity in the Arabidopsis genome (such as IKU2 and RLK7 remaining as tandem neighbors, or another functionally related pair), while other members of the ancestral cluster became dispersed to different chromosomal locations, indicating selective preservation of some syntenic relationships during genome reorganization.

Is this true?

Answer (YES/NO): YES